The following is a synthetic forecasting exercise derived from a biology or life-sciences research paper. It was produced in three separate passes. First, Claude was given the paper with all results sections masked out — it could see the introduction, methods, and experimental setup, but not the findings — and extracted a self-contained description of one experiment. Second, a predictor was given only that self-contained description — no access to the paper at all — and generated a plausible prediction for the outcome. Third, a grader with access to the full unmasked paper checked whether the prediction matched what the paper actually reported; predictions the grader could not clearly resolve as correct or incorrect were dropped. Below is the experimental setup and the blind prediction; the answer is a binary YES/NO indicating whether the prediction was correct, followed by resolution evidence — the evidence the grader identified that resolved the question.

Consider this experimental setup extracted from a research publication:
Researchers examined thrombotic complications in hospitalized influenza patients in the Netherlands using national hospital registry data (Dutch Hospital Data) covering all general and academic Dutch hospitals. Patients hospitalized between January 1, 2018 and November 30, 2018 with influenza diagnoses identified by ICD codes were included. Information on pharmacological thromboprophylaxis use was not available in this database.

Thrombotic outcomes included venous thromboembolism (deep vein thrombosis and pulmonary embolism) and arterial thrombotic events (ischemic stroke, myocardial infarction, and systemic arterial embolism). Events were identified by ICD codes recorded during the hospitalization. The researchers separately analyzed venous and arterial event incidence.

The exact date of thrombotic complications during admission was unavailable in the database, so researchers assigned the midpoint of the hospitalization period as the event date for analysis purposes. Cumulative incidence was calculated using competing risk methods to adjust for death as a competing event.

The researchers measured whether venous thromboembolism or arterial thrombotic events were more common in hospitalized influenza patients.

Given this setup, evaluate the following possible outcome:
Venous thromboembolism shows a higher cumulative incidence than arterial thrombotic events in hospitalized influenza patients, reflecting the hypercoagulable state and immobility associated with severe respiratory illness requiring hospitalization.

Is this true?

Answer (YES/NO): NO